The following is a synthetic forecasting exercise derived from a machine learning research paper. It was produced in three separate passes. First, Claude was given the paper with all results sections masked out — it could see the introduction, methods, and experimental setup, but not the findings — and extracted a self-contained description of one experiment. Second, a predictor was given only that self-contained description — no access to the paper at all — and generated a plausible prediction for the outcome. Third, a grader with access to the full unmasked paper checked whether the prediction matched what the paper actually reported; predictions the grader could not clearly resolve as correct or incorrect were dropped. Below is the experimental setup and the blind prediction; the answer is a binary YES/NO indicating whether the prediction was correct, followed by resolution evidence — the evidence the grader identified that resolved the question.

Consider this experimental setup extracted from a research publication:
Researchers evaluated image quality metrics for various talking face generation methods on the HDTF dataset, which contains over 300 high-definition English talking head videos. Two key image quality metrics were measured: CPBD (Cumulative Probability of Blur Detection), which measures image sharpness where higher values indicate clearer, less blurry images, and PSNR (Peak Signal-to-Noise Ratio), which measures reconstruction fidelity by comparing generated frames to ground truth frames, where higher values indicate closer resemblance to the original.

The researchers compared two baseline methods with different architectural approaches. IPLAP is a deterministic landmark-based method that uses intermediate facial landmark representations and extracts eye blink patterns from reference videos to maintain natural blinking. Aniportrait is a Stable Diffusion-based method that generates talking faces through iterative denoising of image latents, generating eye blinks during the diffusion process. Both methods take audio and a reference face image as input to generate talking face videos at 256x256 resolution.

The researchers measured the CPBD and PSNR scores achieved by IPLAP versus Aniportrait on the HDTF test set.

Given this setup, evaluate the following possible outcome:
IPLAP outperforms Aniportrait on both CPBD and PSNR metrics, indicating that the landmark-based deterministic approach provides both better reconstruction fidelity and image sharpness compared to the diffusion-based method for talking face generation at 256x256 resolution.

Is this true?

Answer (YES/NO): NO